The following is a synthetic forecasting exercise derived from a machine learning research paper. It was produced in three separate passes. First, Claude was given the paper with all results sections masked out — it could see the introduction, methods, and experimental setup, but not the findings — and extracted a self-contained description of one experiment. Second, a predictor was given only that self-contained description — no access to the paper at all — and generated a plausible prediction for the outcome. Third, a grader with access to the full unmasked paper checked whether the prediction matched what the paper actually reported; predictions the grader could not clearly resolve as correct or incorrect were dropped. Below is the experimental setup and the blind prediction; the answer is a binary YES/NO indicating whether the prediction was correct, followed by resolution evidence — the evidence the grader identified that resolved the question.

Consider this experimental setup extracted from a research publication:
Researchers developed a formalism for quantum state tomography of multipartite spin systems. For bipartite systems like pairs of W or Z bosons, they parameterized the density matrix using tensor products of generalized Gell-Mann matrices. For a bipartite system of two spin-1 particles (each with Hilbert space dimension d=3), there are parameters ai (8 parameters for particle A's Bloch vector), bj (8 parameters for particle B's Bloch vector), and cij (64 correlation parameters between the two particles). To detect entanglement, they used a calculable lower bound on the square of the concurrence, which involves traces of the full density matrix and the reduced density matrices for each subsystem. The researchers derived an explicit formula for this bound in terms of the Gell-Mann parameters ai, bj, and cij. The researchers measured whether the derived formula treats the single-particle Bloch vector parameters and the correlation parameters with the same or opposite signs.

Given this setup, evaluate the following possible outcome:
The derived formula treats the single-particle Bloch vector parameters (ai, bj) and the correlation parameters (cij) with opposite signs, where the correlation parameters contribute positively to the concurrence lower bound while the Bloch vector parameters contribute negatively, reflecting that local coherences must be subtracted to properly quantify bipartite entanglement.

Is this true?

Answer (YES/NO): YES